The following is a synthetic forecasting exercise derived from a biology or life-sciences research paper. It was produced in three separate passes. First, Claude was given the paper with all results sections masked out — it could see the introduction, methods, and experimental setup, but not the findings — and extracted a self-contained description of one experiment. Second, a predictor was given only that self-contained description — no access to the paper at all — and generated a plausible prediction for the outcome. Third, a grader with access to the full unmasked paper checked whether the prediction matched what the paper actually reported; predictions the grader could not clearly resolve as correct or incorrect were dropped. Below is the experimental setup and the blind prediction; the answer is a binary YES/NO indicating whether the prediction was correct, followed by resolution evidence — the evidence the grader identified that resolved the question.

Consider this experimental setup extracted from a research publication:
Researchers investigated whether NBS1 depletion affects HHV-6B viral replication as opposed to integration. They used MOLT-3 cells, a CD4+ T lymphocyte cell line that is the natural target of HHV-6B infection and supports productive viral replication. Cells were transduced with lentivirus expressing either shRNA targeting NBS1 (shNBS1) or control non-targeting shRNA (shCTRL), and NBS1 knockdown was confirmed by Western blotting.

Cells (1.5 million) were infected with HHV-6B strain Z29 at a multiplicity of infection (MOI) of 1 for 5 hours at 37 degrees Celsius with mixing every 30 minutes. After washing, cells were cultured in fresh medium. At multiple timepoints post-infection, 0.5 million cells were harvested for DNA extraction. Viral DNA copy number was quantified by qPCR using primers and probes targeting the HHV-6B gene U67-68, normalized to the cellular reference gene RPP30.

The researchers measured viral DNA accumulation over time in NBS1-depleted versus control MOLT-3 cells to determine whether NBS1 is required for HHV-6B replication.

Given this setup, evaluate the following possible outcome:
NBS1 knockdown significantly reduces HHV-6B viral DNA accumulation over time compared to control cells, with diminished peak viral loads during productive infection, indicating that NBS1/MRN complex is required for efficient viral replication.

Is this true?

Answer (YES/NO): NO